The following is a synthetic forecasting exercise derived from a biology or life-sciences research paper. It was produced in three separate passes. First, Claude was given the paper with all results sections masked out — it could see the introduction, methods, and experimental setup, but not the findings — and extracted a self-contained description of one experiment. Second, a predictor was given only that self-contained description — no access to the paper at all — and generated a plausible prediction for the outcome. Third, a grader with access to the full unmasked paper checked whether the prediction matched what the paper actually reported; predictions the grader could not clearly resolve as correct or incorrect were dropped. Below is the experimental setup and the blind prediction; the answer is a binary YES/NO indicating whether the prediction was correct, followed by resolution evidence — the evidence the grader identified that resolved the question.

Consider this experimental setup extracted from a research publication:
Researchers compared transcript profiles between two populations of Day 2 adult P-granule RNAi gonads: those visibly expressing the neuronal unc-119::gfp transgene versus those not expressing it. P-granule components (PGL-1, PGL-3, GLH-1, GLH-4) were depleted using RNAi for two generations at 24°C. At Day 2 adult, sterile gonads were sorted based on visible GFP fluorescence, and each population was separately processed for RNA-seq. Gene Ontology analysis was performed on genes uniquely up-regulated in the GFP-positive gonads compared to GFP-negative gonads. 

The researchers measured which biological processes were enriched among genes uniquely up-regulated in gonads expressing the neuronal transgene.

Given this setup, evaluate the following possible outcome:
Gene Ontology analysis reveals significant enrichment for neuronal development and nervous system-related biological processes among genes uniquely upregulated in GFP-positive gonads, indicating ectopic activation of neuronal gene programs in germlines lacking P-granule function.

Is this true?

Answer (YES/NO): YES